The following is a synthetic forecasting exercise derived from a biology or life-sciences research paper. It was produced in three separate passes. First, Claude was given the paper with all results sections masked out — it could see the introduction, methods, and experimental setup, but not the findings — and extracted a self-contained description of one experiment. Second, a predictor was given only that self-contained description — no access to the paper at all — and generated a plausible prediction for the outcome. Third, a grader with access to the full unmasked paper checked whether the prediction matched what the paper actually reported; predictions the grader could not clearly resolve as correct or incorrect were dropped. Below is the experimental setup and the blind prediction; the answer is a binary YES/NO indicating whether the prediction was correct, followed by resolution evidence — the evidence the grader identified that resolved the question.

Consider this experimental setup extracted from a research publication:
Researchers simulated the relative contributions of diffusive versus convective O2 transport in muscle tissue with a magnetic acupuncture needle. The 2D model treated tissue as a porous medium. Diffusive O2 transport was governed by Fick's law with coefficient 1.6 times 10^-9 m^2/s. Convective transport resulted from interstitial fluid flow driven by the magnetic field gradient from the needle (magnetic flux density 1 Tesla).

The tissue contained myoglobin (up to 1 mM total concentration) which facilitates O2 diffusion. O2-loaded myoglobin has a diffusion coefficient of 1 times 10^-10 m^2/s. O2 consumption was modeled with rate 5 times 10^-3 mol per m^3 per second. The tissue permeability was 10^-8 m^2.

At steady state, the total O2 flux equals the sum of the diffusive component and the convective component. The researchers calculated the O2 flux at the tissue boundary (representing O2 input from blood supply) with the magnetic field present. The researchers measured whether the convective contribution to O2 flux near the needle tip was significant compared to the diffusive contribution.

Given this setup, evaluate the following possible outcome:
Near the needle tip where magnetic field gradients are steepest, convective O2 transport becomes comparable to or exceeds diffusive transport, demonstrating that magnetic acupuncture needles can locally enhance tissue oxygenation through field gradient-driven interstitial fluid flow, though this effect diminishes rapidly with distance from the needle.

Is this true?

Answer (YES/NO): YES